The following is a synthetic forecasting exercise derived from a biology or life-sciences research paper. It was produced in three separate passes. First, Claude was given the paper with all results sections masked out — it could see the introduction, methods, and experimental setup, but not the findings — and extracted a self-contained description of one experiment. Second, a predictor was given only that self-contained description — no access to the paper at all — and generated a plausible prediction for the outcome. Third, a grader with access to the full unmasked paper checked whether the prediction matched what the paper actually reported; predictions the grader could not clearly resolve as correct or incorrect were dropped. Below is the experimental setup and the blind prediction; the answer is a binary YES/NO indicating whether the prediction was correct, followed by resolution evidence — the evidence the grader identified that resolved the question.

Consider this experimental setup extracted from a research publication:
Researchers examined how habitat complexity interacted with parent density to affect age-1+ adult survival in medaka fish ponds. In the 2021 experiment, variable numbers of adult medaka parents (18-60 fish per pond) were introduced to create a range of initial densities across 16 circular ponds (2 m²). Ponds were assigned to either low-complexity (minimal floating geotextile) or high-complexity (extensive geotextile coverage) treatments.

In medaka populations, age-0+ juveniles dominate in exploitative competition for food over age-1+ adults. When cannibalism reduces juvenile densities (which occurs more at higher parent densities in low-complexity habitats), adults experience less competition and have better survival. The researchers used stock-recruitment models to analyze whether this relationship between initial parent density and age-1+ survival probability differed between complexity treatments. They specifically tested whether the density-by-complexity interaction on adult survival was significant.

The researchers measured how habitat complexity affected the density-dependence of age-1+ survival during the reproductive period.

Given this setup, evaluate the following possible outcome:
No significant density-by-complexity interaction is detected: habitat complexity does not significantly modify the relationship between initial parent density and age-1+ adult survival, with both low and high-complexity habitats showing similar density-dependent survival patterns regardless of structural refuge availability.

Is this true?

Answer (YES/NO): NO